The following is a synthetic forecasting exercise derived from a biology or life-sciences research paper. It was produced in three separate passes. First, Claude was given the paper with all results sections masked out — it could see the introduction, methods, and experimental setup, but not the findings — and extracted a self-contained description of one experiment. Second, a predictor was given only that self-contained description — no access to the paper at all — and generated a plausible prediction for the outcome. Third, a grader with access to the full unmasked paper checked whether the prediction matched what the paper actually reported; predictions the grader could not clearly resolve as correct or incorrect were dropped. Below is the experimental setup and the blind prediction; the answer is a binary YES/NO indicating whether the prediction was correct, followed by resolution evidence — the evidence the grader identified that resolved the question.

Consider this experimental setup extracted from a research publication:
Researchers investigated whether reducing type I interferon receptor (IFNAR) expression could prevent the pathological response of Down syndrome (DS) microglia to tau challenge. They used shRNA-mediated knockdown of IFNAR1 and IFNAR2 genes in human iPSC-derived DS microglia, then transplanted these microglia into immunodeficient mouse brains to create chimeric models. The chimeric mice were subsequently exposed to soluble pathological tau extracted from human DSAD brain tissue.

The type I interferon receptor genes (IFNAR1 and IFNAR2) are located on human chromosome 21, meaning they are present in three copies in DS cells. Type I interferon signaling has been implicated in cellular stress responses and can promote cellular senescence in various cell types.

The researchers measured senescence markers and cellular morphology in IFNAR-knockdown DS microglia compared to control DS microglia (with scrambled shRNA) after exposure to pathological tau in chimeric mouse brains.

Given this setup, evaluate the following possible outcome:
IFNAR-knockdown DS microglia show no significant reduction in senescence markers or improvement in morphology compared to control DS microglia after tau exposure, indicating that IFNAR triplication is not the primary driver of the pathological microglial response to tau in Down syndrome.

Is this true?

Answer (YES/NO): NO